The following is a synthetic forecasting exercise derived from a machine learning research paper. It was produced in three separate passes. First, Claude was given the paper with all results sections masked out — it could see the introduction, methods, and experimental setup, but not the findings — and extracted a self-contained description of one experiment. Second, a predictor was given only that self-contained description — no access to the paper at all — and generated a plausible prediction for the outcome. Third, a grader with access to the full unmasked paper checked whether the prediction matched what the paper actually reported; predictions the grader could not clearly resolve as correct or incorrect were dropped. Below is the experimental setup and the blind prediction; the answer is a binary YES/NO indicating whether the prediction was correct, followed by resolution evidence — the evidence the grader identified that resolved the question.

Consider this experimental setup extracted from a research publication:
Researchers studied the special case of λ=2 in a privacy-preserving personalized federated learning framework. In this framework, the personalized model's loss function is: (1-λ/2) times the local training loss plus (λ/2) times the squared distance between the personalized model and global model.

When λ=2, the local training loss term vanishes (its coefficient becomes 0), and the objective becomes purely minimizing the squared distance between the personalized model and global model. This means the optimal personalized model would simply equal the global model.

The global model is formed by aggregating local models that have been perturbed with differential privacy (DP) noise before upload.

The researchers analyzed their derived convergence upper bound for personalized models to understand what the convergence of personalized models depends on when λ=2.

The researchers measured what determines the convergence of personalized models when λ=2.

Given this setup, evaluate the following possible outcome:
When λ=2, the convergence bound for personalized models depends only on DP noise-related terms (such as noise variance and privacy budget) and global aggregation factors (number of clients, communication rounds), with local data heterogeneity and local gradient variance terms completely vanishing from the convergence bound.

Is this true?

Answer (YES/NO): NO